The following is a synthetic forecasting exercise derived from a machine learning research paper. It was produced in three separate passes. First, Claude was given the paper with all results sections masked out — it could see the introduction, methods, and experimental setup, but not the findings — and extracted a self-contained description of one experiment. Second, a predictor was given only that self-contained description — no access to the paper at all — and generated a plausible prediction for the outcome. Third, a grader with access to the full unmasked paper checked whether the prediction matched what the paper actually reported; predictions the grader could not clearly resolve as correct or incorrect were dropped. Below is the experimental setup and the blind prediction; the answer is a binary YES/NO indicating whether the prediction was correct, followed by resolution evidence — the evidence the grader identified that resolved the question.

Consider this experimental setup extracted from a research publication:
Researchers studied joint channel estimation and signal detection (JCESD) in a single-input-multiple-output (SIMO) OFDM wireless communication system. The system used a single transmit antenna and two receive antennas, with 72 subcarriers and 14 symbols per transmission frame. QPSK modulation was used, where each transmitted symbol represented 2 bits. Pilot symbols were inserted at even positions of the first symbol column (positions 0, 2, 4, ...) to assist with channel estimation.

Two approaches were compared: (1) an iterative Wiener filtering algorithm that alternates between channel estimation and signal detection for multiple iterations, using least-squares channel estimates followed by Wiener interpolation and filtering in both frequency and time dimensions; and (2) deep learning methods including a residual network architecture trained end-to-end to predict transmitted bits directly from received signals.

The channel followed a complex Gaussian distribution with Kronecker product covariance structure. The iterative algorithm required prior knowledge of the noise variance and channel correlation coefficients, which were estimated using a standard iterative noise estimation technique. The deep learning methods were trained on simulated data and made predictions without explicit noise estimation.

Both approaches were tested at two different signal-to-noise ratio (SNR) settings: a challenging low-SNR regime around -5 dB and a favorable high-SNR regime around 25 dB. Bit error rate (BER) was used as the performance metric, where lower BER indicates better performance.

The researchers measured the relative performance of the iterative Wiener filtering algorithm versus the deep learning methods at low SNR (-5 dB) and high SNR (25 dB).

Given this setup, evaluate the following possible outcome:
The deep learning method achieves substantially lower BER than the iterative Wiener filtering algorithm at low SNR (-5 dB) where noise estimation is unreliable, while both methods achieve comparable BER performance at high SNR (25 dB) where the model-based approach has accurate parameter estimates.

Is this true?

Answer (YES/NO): NO